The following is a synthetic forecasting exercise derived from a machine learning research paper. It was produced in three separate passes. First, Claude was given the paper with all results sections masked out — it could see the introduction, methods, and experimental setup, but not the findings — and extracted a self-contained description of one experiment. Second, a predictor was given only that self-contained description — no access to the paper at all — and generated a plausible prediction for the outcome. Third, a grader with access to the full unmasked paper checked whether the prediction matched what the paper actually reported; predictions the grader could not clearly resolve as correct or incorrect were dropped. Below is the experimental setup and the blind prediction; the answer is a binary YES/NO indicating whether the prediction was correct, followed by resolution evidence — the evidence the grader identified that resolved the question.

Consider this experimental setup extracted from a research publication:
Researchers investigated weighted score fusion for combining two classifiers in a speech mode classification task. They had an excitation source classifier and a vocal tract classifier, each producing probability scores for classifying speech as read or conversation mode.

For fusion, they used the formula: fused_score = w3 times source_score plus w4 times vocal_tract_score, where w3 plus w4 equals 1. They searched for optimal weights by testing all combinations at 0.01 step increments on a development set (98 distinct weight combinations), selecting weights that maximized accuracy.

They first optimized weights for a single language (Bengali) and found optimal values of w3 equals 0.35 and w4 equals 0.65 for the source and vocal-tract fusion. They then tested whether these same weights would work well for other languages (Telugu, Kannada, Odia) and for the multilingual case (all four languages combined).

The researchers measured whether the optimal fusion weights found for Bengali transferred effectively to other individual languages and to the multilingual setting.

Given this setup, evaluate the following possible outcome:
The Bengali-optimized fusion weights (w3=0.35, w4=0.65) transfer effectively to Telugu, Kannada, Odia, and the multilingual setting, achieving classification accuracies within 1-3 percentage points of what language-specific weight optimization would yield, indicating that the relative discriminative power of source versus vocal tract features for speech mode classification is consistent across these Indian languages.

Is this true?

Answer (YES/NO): YES